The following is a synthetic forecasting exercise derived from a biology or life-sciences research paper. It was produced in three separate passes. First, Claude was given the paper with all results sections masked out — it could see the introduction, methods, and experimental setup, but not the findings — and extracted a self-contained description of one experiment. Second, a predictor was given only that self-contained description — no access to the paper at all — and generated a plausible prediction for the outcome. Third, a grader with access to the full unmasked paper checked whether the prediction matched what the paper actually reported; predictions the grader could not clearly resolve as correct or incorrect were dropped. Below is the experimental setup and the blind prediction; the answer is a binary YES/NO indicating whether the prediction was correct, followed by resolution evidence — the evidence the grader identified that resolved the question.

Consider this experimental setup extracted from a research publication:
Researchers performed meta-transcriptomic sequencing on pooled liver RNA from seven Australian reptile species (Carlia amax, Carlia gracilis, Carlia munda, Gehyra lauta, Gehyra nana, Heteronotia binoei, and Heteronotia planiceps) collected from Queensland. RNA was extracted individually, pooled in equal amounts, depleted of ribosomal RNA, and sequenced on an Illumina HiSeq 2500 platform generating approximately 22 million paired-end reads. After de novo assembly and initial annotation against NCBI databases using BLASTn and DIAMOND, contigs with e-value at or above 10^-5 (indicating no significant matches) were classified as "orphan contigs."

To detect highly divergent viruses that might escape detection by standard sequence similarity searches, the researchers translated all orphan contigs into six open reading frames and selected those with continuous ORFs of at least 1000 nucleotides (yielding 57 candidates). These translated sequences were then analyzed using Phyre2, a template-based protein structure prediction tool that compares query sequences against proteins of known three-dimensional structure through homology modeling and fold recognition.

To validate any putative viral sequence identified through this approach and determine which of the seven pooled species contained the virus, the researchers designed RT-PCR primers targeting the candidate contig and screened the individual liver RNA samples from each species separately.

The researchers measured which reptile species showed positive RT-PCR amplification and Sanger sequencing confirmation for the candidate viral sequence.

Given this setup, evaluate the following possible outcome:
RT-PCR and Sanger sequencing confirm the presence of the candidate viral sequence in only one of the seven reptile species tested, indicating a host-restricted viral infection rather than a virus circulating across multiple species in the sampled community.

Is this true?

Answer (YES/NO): YES